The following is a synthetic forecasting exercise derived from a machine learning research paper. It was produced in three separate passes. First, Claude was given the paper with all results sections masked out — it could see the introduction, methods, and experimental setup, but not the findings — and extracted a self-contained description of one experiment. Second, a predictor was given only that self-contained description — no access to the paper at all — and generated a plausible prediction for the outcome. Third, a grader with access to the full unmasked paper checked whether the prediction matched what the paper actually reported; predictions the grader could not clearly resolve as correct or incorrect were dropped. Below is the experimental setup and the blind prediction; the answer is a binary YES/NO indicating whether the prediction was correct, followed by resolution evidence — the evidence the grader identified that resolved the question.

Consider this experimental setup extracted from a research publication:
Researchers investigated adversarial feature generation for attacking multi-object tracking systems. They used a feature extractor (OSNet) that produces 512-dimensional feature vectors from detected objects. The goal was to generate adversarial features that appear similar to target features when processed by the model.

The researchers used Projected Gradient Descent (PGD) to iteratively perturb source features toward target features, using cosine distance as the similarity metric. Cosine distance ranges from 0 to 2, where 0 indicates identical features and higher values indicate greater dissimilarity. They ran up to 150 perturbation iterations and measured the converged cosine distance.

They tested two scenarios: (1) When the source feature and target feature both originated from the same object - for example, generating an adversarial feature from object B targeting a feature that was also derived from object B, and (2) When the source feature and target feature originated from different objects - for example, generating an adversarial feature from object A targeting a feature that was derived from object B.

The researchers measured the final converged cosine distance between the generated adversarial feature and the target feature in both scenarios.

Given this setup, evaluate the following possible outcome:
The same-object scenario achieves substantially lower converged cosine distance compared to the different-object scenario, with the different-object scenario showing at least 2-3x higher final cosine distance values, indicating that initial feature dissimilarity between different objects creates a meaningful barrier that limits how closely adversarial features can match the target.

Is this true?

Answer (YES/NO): YES